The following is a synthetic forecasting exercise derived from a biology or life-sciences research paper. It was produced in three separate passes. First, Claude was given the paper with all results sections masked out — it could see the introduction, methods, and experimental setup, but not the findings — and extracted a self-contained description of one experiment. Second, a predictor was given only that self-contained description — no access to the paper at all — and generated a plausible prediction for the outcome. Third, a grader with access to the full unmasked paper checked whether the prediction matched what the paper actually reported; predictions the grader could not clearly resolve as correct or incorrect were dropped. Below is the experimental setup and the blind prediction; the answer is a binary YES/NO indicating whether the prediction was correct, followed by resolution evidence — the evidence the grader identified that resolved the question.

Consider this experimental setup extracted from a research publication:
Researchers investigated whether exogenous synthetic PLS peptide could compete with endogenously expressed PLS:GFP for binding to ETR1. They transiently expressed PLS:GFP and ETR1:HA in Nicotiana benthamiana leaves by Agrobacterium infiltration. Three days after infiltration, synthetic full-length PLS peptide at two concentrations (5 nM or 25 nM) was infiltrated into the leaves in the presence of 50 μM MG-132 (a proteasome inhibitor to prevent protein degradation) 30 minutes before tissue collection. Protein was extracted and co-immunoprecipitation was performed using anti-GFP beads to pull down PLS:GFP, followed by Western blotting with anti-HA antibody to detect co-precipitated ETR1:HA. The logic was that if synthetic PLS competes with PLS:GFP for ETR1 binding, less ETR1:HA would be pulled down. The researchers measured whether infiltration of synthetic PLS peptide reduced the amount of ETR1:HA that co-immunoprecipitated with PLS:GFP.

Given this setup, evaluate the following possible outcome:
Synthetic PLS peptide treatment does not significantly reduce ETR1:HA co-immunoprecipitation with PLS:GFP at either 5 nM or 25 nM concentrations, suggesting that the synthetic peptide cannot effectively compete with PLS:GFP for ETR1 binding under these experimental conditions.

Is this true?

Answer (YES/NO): NO